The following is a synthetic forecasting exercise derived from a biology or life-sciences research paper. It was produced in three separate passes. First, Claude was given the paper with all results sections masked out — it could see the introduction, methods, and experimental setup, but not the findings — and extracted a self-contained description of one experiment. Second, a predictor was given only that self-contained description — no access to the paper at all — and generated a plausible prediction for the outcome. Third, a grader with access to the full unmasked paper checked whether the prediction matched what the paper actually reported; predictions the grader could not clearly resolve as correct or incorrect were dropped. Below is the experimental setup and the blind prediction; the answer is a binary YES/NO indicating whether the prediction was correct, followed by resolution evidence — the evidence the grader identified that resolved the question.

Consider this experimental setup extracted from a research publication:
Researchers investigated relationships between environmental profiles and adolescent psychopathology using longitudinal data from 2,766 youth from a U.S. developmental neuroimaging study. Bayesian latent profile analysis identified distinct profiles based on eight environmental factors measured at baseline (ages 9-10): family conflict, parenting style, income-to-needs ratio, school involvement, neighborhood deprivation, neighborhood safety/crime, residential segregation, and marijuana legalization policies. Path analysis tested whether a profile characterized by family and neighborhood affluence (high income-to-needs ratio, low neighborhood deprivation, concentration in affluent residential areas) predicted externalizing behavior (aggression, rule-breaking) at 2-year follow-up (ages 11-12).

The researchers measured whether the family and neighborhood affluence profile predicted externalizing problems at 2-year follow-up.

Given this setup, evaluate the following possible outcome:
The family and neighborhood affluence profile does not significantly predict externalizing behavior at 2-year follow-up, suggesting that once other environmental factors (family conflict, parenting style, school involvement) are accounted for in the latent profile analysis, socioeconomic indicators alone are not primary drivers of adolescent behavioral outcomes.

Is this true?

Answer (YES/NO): NO